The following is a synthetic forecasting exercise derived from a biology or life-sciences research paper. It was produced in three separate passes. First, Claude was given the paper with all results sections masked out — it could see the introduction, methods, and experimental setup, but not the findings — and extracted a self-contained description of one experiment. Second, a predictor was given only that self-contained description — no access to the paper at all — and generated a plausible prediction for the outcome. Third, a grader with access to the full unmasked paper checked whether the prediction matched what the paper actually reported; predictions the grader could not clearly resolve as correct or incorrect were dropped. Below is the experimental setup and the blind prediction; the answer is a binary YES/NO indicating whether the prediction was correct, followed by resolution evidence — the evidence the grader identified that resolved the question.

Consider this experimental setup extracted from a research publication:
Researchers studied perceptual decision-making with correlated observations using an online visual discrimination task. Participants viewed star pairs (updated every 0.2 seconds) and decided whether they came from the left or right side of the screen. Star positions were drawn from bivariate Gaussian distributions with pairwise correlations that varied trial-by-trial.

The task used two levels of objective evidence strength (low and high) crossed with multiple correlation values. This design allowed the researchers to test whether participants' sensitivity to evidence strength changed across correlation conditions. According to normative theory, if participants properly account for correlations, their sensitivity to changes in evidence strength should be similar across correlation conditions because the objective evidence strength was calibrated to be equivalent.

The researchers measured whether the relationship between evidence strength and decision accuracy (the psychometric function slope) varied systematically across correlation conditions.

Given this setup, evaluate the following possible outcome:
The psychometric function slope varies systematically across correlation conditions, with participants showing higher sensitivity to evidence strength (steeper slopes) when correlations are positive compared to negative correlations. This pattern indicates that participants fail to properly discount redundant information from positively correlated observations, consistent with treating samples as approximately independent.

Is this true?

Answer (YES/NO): NO